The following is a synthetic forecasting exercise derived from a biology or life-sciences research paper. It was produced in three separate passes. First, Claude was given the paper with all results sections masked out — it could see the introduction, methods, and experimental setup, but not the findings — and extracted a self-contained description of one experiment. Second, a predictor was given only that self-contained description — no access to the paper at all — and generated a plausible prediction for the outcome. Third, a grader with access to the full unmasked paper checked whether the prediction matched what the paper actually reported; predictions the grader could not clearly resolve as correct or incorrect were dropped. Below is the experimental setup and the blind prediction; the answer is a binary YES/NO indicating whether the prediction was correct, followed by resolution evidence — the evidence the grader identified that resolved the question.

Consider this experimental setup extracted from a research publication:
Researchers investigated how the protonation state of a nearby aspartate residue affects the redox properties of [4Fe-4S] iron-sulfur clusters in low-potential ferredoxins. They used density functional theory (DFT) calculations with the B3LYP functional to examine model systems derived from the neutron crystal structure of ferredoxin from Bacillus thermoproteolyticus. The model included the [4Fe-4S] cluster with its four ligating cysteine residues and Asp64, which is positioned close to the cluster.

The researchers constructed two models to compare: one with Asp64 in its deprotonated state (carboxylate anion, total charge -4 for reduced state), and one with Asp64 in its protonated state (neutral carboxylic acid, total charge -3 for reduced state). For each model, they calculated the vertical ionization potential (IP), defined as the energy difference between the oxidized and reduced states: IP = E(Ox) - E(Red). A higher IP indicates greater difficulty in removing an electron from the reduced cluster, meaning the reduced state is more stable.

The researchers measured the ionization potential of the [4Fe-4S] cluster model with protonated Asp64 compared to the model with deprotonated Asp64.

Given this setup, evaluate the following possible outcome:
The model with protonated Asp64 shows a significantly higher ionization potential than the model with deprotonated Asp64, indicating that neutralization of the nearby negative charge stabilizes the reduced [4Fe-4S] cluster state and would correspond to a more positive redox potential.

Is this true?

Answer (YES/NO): YES